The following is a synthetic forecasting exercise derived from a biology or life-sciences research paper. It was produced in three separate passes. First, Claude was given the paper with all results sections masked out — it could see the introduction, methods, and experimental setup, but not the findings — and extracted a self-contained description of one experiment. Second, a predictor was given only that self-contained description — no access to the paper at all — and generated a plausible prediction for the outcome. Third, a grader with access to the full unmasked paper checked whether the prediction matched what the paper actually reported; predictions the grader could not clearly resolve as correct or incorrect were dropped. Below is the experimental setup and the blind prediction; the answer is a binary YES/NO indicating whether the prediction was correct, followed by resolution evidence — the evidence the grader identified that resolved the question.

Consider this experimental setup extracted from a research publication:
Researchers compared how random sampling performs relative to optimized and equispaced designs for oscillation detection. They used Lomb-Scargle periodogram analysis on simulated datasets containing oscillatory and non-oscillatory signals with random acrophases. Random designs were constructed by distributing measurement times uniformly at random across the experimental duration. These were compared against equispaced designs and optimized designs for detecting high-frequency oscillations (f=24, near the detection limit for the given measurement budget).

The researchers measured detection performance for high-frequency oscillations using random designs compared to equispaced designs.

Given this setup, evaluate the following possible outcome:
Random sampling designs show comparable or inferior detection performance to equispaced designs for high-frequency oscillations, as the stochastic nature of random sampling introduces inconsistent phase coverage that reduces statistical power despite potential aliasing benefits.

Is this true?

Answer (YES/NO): YES